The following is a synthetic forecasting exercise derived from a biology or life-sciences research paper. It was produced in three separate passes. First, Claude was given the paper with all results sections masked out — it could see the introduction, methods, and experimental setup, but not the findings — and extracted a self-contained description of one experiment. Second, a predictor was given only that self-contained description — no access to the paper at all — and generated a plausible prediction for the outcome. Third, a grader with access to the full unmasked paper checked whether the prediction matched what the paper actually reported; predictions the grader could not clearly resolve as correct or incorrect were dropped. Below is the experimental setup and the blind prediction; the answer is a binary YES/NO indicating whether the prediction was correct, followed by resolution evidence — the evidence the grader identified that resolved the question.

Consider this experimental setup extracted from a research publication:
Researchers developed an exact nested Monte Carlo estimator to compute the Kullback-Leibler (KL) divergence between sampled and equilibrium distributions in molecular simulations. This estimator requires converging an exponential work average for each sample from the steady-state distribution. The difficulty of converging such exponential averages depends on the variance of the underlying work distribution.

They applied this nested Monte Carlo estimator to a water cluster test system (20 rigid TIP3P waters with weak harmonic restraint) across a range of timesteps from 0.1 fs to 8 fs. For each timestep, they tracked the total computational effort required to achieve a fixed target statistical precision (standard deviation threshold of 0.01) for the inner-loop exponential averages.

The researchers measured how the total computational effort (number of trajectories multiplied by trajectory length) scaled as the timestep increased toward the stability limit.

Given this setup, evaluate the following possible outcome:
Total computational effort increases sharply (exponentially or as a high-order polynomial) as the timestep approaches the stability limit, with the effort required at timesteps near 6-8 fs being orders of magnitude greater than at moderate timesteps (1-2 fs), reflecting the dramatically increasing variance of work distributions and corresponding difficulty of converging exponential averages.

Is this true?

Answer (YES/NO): NO